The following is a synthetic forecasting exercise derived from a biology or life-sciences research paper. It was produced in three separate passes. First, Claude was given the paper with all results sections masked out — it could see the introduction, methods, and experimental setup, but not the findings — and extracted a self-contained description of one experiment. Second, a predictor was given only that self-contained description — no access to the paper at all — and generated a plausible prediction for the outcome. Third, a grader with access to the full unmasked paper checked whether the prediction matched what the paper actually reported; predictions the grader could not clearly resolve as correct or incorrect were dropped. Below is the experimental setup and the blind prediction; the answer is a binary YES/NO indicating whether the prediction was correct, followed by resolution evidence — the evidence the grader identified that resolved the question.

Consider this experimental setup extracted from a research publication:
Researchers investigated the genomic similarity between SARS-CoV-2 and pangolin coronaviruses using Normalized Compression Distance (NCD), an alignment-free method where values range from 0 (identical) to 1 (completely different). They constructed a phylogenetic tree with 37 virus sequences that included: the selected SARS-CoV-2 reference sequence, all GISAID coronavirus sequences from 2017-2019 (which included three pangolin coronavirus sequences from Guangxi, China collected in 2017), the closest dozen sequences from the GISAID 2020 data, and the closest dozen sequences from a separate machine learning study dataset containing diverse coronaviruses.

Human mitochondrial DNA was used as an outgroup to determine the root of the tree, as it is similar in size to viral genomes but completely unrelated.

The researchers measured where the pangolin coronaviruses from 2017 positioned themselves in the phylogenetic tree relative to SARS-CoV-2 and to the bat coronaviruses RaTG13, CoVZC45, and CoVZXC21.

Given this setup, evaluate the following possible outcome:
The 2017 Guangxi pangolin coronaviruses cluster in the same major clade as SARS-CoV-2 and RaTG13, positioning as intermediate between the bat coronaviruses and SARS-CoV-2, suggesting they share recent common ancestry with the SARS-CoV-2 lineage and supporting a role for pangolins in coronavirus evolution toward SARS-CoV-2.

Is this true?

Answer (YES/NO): NO